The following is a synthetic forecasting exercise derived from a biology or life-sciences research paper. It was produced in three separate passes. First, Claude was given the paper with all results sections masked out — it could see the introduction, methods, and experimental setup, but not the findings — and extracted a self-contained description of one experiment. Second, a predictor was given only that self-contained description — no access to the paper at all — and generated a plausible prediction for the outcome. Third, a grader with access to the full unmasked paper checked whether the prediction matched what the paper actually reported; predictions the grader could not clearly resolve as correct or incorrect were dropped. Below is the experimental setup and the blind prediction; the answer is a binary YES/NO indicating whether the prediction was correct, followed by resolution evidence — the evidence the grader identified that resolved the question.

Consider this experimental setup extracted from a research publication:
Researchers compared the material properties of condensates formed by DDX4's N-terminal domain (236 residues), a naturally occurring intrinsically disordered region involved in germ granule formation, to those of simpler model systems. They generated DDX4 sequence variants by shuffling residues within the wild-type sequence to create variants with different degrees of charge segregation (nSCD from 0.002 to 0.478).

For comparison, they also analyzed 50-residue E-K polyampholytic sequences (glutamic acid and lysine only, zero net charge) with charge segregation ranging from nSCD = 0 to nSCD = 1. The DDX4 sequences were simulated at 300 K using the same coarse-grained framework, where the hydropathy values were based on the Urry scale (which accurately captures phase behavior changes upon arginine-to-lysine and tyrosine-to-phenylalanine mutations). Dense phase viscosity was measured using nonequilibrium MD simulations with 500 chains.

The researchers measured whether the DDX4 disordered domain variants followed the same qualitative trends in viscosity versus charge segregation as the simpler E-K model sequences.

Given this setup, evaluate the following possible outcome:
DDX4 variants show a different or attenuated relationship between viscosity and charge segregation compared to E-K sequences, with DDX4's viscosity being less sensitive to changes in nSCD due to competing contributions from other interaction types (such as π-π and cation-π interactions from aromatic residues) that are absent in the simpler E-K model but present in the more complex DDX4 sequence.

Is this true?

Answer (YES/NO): NO